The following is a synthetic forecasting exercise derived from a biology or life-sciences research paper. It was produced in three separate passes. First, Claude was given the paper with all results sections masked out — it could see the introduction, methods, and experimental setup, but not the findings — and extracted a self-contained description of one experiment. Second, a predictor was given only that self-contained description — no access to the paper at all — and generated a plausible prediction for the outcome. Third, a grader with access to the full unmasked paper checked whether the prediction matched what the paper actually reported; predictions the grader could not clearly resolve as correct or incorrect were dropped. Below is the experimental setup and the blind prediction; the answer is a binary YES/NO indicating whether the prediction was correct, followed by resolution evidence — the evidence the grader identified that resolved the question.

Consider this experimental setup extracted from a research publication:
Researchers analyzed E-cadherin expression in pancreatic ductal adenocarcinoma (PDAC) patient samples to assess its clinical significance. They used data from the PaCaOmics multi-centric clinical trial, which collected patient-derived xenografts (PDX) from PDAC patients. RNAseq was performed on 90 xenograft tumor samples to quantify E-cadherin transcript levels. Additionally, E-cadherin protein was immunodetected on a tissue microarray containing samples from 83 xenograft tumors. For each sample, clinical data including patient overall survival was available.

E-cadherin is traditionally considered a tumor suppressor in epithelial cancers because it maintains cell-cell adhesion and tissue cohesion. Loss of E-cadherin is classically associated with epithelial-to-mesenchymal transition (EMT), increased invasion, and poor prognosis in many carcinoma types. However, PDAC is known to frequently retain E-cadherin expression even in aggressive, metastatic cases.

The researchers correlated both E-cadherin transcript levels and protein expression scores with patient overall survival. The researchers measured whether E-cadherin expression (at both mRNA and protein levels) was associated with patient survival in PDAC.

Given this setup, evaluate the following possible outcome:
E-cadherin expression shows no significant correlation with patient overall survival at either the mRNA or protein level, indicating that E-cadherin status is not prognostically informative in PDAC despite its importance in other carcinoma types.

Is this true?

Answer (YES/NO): YES